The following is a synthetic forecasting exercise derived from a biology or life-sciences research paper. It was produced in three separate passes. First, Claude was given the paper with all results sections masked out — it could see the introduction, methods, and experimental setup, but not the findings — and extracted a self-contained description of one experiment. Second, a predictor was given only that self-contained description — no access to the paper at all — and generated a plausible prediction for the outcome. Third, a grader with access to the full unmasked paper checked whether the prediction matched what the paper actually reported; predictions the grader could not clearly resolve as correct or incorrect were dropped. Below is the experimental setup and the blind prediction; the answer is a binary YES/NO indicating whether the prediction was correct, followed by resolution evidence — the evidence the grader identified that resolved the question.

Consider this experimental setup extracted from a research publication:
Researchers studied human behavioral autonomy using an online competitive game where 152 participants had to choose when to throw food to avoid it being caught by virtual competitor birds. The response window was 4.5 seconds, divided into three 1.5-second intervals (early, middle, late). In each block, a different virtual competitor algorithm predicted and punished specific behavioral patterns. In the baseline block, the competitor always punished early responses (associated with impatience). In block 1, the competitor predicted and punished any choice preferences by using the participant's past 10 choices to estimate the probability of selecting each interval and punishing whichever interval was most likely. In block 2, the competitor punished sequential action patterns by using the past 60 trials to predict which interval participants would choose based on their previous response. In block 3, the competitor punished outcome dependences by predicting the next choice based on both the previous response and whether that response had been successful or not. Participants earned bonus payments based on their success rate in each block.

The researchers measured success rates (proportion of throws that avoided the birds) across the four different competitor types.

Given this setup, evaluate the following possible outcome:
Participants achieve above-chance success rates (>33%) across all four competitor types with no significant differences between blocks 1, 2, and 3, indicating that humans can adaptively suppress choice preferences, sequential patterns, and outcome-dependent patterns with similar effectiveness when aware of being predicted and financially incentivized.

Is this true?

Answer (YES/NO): NO